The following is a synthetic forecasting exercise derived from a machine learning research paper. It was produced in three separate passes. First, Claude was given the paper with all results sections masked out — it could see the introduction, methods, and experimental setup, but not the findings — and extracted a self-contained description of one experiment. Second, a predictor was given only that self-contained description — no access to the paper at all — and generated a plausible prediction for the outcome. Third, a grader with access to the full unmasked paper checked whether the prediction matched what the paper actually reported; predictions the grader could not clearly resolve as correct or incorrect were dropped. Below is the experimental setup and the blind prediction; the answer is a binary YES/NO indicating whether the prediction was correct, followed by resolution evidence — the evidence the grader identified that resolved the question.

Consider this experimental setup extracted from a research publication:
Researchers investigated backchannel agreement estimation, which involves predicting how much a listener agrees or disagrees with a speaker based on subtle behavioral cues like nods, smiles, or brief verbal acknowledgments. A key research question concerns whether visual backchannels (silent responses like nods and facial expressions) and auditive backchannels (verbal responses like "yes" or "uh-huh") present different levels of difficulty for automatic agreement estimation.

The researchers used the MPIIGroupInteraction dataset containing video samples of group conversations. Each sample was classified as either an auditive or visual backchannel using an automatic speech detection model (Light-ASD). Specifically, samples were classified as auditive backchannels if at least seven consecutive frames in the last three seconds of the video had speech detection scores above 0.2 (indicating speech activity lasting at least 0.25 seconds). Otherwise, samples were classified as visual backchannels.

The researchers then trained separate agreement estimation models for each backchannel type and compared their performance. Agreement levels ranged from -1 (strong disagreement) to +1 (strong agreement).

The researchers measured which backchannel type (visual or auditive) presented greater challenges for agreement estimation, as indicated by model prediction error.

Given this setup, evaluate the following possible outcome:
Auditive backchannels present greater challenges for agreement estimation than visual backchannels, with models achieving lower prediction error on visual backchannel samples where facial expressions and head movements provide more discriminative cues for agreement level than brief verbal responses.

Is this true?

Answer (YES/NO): YES